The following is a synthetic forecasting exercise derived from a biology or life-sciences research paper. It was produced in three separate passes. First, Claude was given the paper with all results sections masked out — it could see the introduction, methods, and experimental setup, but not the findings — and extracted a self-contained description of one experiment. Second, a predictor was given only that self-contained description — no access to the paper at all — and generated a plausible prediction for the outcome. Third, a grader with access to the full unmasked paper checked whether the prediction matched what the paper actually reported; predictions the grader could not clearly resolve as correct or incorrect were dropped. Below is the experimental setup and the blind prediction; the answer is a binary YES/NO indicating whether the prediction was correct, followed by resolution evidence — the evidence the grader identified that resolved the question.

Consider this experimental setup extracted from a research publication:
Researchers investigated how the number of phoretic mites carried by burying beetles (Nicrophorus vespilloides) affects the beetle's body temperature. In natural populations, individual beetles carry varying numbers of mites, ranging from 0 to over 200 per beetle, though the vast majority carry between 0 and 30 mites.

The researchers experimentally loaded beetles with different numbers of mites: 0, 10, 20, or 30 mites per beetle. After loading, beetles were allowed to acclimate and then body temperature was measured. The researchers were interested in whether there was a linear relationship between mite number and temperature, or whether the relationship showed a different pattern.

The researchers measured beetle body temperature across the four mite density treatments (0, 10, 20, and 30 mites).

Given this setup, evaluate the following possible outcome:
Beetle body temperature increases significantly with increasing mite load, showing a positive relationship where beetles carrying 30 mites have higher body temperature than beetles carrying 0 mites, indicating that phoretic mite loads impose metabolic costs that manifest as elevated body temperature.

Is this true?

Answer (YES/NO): NO